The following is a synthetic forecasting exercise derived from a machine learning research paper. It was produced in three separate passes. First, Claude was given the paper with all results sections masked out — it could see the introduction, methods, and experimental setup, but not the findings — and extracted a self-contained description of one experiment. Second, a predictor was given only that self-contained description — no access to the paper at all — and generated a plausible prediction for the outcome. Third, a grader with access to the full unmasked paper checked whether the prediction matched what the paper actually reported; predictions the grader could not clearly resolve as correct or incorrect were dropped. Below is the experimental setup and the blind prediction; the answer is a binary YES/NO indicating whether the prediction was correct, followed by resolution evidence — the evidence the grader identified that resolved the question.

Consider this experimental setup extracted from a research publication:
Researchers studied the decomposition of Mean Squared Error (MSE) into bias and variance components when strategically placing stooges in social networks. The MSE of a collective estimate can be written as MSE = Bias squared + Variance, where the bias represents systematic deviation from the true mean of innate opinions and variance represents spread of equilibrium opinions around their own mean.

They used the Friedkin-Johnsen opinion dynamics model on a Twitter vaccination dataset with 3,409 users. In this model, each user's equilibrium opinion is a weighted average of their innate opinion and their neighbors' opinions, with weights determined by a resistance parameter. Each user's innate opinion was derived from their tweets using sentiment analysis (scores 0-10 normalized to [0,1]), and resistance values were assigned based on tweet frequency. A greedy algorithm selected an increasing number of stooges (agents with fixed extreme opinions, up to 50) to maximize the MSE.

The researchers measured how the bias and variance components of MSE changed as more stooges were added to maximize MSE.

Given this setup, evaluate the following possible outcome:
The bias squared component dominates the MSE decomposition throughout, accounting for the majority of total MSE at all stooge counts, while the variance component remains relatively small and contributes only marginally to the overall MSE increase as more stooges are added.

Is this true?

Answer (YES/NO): NO